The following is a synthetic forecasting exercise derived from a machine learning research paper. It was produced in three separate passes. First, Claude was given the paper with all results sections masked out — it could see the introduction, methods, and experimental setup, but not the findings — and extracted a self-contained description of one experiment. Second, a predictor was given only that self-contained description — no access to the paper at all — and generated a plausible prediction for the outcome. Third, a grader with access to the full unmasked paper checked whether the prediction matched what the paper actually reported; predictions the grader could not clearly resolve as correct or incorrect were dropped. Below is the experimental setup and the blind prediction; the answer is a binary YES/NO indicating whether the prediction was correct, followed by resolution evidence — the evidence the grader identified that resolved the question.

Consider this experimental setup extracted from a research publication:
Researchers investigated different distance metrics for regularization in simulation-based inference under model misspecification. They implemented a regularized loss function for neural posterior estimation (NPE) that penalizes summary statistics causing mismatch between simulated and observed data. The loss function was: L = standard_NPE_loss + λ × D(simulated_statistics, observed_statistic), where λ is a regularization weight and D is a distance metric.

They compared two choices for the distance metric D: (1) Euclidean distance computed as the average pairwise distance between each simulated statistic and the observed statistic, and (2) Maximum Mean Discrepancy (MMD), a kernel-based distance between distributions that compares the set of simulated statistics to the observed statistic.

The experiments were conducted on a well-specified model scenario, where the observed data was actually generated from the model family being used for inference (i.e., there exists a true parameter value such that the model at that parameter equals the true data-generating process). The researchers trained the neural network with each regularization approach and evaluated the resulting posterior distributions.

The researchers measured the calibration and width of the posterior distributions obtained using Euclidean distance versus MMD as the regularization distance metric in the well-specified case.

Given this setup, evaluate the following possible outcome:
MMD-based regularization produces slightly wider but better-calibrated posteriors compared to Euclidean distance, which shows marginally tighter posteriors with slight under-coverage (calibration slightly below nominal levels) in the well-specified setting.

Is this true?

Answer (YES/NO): NO